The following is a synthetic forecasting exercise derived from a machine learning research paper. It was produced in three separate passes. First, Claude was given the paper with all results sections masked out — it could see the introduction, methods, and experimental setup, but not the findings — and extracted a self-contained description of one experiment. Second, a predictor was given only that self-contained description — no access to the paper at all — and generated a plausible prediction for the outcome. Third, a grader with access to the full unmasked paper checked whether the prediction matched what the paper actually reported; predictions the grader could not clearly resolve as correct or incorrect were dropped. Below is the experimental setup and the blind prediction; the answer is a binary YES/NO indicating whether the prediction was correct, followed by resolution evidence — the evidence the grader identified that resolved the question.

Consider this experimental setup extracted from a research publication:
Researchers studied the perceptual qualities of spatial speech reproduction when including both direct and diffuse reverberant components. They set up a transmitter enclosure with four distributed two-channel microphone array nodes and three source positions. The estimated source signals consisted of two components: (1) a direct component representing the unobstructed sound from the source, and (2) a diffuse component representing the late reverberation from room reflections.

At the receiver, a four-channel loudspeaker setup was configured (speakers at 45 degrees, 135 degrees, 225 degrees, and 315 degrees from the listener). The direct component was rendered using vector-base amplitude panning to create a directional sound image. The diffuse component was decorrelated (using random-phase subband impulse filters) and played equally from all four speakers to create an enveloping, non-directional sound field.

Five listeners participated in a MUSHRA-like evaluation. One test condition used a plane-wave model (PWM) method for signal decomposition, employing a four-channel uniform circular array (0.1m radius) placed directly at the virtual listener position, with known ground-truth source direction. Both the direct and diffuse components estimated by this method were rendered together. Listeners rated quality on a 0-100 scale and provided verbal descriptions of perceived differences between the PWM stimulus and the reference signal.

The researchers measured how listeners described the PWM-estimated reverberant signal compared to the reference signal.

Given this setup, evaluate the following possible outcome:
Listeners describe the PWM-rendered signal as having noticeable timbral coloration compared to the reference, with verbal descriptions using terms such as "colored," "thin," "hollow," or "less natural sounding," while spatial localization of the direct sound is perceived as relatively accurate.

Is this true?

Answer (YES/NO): NO